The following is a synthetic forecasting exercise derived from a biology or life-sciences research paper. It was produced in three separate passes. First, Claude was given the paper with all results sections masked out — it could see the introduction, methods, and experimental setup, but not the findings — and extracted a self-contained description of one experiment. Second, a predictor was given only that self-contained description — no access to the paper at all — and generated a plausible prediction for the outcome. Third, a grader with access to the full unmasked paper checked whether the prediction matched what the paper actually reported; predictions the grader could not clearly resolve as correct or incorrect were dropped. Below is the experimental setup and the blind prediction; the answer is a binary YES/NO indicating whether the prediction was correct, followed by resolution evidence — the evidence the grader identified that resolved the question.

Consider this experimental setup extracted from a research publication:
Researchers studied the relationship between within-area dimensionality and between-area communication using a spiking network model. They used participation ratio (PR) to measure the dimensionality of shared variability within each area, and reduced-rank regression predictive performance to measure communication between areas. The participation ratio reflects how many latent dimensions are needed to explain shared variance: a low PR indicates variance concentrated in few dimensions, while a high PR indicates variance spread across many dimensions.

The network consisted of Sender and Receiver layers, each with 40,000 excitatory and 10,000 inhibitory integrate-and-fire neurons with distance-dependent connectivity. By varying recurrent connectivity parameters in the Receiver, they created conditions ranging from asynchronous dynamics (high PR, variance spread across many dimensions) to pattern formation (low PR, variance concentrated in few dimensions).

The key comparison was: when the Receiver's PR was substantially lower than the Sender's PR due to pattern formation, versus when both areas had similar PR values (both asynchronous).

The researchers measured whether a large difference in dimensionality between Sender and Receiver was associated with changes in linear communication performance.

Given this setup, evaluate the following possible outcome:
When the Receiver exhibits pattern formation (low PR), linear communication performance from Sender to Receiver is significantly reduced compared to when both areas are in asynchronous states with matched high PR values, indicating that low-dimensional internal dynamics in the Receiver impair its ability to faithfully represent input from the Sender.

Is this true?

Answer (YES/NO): YES